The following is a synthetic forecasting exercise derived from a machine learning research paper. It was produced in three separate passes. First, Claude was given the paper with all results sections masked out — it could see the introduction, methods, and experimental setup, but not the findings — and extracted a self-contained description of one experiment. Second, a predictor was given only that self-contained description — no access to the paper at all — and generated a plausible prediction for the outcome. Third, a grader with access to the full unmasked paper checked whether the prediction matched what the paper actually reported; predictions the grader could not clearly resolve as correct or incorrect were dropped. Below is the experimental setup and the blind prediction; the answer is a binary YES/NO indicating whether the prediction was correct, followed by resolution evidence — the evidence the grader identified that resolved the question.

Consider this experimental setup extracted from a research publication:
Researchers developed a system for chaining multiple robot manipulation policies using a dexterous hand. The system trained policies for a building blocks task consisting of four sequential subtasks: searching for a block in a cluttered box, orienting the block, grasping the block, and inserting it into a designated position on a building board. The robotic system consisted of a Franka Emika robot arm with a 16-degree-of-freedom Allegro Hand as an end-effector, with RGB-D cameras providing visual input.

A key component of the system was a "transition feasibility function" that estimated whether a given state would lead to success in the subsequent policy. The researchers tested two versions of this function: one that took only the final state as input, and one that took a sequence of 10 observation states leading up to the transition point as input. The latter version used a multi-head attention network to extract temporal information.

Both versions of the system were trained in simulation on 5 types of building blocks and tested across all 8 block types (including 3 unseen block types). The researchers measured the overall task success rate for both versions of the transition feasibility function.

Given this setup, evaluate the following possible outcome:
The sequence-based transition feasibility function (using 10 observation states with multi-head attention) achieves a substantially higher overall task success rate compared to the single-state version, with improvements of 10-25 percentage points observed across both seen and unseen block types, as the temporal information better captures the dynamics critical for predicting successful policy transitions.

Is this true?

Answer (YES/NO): NO